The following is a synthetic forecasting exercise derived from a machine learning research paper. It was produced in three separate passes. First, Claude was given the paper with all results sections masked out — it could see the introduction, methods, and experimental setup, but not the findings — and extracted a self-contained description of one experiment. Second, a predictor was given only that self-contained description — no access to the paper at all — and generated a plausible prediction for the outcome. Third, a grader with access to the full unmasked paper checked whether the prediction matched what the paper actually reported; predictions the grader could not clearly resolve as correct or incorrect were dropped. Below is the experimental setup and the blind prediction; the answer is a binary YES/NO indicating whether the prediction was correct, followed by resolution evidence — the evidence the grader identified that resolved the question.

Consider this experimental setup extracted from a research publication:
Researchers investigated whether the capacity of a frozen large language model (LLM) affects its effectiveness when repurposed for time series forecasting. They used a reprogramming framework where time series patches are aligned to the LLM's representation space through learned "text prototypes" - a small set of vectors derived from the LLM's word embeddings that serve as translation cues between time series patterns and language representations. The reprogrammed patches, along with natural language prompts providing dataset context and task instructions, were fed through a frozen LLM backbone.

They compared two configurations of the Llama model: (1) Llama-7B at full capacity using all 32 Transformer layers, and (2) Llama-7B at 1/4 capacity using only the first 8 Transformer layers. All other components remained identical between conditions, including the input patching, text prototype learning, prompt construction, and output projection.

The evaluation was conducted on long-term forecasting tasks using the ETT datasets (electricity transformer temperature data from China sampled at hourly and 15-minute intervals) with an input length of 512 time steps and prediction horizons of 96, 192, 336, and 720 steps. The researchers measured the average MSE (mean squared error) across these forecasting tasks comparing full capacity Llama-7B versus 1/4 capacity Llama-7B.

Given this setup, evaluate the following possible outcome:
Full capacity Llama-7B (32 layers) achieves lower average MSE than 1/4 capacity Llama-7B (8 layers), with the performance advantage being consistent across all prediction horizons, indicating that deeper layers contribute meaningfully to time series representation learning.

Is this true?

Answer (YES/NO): NO